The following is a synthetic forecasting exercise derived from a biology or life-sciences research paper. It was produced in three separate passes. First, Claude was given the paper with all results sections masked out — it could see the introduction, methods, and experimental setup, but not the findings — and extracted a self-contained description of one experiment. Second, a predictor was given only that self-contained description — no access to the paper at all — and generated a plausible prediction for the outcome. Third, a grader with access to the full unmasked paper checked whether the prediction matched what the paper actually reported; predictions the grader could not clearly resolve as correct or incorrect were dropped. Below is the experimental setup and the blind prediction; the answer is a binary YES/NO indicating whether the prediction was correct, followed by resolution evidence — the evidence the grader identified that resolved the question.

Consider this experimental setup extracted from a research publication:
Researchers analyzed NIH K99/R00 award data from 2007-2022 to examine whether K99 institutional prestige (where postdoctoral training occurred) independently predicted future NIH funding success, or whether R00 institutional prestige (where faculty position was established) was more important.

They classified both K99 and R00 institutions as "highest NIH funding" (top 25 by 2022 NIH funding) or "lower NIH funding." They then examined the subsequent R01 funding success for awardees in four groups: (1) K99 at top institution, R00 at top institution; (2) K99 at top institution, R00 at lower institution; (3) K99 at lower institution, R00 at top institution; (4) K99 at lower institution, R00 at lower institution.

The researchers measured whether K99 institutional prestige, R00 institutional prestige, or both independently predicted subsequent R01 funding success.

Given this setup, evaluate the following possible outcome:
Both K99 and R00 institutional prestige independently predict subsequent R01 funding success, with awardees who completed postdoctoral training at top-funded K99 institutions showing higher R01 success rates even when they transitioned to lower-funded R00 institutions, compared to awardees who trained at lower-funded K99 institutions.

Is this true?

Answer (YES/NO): NO